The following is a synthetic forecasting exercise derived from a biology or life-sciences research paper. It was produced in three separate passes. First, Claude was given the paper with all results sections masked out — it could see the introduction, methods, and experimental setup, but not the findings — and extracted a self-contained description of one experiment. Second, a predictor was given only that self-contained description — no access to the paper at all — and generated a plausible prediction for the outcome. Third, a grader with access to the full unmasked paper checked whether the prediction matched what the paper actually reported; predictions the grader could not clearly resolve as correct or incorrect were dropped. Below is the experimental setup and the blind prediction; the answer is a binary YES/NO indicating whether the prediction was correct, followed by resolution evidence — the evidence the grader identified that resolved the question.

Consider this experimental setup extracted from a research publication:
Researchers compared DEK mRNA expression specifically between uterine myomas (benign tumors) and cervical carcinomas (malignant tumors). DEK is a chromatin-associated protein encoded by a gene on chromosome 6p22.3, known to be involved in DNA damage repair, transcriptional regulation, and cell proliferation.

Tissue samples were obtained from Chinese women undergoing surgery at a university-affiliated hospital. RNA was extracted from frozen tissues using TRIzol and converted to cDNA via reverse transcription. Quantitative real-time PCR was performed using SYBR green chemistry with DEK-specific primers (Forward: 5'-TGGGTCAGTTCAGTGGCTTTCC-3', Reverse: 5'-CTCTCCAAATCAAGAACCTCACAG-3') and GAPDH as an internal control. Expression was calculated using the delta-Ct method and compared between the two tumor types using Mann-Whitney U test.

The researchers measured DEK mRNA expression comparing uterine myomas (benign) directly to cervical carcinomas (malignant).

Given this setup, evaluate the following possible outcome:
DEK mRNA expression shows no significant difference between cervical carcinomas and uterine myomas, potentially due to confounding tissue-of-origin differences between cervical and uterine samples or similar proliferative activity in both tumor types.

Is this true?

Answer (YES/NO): NO